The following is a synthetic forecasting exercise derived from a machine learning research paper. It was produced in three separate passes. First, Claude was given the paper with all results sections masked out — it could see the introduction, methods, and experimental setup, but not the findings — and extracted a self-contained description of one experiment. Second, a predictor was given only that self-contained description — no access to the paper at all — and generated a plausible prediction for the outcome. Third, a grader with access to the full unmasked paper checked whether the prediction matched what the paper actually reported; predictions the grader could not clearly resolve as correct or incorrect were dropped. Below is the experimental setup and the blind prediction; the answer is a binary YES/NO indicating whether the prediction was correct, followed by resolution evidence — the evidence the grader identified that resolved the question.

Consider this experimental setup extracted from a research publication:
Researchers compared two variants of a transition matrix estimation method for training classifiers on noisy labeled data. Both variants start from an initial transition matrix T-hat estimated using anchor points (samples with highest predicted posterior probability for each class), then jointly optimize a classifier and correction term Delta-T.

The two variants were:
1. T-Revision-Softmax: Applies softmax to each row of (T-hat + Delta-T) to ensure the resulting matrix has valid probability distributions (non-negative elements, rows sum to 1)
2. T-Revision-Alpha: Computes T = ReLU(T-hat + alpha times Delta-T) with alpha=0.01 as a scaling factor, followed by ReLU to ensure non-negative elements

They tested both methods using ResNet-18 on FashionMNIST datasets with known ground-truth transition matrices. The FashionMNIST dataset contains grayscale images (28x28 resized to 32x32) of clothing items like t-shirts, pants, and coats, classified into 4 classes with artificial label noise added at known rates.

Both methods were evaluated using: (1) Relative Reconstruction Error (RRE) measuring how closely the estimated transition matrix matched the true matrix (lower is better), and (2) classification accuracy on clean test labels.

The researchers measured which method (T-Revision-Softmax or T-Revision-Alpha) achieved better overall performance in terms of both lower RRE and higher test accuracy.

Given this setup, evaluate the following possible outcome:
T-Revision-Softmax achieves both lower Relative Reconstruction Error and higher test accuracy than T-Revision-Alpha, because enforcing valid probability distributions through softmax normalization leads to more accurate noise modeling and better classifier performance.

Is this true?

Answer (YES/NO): NO